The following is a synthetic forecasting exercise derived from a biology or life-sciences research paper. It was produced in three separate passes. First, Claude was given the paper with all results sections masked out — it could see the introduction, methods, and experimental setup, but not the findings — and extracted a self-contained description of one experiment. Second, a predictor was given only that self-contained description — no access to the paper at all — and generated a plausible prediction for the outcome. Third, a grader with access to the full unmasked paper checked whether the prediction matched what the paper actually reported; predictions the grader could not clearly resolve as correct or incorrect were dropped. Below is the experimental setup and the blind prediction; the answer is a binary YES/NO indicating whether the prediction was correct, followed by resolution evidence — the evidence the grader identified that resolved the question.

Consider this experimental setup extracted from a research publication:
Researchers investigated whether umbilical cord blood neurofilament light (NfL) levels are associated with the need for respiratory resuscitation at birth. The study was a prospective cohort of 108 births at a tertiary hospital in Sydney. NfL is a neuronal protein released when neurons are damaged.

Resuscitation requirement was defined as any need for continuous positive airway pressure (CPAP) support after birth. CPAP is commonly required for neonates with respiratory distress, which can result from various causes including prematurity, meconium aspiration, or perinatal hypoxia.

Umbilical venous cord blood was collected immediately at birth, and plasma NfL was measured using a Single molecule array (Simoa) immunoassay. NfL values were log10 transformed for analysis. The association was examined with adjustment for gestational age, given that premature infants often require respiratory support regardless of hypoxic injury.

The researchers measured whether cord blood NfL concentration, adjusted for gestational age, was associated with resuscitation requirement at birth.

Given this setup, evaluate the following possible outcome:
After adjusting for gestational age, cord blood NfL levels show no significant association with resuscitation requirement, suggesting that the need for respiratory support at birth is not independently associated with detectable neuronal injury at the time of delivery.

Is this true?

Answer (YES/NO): YES